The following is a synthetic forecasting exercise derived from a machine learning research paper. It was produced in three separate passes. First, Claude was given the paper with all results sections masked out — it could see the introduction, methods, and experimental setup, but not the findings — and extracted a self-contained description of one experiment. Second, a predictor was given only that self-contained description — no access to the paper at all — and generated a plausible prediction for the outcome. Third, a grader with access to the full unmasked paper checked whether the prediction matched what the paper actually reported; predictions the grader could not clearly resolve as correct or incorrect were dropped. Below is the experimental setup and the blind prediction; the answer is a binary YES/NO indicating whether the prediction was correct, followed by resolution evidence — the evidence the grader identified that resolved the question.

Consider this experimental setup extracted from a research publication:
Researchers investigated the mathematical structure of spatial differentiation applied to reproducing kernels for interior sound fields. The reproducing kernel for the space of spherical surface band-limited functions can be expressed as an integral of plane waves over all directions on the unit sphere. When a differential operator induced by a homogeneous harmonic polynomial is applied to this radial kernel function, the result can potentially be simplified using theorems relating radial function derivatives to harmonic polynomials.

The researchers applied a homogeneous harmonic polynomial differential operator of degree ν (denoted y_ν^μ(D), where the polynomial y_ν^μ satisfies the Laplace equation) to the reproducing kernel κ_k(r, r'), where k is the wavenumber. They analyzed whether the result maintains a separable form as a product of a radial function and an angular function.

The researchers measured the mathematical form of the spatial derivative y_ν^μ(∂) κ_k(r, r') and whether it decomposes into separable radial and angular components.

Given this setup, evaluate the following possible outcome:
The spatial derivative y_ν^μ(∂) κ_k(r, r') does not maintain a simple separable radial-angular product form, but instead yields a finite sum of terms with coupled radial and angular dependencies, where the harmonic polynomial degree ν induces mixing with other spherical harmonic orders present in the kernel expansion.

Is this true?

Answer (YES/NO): NO